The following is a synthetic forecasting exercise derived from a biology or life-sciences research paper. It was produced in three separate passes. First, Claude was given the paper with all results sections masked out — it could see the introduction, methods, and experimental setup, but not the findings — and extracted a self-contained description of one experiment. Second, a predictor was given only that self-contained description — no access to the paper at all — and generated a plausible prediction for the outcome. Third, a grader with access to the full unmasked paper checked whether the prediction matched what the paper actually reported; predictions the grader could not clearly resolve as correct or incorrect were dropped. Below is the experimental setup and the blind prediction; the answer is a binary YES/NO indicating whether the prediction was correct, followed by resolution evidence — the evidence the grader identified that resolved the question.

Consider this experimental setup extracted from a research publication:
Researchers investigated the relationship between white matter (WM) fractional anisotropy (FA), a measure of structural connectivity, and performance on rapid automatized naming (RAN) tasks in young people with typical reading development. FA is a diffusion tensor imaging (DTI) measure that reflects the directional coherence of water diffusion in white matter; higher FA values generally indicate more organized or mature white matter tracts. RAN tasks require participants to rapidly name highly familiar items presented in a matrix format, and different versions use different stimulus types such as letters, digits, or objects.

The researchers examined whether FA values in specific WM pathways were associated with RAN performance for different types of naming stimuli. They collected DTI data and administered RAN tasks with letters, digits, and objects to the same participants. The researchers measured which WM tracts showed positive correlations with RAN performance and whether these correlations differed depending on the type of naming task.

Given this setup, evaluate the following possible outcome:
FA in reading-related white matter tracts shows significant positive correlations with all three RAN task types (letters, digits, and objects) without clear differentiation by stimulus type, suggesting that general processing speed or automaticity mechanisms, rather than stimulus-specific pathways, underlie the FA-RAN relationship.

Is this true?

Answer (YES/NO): NO